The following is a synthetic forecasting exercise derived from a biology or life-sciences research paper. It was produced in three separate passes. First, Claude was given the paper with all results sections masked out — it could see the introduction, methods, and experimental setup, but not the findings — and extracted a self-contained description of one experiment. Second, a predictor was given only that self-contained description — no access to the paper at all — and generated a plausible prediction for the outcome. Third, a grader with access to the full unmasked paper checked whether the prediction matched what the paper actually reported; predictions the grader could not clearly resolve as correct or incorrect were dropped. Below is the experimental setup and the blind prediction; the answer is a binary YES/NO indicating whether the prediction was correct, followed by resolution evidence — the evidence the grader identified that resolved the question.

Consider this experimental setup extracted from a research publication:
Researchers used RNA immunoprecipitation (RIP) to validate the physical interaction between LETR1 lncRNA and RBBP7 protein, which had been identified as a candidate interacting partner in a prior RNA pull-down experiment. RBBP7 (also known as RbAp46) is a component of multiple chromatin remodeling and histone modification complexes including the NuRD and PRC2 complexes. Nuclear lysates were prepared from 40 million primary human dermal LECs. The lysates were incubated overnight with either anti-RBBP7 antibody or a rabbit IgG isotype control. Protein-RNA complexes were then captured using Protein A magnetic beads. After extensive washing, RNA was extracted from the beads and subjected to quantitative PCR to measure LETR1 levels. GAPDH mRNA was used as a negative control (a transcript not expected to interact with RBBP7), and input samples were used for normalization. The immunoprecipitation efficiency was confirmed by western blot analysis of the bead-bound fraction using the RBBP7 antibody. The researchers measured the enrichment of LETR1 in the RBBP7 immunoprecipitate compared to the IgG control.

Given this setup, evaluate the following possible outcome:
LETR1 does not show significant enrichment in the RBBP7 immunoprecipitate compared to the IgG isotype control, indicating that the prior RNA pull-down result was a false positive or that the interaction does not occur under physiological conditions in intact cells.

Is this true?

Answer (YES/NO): NO